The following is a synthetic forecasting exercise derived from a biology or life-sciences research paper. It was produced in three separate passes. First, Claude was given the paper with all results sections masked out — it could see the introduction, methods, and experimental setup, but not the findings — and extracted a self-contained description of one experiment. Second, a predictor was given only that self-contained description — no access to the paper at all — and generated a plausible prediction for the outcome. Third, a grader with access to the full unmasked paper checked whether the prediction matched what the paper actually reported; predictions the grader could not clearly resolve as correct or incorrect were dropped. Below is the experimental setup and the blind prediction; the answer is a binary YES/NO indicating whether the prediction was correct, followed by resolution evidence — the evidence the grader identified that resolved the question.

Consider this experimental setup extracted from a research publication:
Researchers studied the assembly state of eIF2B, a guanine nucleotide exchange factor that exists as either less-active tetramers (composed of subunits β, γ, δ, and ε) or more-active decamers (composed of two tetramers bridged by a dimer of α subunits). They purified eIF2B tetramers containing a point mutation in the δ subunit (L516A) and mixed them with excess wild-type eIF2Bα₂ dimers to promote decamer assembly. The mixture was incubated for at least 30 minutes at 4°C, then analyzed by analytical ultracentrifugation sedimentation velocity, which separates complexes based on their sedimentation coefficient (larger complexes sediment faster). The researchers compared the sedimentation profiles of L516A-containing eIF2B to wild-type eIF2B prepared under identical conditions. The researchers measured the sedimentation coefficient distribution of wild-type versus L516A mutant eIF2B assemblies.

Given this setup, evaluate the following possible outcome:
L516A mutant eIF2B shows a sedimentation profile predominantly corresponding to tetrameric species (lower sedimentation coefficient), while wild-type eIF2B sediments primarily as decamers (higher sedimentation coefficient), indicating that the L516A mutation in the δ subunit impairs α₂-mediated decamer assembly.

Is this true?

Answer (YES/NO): NO